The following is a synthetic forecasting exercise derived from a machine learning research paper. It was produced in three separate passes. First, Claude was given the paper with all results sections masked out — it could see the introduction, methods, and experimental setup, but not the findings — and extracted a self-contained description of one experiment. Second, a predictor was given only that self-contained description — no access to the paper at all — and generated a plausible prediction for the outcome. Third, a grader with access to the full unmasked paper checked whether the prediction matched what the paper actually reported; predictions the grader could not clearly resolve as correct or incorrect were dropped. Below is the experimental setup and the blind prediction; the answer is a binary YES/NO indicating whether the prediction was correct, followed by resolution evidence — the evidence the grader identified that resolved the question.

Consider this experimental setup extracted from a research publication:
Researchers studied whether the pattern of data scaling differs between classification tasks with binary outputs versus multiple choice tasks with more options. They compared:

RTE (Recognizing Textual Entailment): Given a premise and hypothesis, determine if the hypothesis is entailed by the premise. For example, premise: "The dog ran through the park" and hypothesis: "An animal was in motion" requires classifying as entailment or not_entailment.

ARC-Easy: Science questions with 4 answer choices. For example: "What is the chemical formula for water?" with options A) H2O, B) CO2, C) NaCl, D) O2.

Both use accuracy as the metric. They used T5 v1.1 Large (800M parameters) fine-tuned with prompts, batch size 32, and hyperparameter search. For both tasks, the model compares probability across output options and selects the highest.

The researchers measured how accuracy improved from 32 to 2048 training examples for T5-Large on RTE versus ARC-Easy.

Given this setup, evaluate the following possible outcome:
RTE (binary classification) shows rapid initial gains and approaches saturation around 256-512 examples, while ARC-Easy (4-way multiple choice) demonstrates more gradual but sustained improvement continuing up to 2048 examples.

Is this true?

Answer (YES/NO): NO